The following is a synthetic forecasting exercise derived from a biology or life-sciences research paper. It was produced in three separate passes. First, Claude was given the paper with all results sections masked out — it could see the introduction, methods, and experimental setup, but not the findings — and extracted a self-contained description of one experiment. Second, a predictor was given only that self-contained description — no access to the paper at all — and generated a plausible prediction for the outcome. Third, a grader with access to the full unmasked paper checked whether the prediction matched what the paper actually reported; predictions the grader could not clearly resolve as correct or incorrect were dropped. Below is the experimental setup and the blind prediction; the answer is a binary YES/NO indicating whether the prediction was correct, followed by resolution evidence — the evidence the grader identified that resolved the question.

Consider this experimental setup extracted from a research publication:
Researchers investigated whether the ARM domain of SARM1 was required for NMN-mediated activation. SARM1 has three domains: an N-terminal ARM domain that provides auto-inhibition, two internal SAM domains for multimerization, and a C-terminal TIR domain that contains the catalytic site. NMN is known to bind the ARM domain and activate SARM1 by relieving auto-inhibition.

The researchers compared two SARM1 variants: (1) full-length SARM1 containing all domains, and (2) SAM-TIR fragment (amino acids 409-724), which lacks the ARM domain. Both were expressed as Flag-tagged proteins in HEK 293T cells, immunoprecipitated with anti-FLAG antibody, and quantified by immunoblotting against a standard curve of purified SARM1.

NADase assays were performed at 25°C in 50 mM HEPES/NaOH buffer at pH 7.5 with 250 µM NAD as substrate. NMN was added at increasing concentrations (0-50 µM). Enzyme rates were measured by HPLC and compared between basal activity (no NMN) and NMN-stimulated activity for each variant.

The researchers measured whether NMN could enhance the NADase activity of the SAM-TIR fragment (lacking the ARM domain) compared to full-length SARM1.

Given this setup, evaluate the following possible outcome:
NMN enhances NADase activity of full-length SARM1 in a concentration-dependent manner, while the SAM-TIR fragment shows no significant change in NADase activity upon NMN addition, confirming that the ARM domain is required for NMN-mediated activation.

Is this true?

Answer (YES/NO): YES